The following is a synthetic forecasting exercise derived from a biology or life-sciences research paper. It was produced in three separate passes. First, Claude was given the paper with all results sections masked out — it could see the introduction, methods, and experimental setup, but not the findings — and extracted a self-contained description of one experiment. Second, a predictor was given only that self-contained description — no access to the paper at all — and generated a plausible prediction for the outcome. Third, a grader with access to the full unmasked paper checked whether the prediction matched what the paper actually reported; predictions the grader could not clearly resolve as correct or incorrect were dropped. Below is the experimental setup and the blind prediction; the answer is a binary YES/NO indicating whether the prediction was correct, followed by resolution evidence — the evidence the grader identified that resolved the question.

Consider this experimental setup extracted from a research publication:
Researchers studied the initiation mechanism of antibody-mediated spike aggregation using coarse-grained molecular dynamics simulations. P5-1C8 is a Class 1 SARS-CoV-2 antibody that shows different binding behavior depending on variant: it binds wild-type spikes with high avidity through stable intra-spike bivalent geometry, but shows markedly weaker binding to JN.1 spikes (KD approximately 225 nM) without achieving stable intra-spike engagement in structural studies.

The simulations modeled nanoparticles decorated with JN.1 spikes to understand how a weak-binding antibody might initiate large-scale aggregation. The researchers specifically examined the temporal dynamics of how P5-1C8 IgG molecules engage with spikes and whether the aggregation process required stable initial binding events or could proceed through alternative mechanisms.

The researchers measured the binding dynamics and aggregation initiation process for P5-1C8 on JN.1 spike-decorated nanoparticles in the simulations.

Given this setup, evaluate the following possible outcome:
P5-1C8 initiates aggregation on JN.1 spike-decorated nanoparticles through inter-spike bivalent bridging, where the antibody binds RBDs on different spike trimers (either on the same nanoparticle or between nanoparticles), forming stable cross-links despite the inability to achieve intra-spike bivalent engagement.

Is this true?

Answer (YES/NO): NO